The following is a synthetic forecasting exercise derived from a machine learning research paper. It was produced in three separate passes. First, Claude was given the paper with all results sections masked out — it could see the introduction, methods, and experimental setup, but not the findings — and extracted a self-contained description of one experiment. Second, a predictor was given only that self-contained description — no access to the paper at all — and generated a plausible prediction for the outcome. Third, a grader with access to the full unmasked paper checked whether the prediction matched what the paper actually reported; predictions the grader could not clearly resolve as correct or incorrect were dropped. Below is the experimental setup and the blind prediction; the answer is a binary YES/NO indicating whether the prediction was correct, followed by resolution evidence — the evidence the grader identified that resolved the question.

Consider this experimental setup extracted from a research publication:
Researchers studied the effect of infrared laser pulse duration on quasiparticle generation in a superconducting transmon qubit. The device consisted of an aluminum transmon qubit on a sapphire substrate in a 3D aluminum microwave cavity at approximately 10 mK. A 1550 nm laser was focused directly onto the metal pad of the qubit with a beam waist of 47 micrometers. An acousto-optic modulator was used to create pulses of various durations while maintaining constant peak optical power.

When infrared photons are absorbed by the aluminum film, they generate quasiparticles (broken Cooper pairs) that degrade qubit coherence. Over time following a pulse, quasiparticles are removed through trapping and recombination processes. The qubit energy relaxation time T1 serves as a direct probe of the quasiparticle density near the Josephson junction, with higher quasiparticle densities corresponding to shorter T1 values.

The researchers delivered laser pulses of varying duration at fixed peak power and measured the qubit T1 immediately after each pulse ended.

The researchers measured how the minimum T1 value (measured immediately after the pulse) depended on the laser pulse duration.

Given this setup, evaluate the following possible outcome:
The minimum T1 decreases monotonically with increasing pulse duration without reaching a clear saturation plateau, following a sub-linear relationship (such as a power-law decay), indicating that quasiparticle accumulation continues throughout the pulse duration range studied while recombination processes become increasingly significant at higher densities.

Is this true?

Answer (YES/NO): NO